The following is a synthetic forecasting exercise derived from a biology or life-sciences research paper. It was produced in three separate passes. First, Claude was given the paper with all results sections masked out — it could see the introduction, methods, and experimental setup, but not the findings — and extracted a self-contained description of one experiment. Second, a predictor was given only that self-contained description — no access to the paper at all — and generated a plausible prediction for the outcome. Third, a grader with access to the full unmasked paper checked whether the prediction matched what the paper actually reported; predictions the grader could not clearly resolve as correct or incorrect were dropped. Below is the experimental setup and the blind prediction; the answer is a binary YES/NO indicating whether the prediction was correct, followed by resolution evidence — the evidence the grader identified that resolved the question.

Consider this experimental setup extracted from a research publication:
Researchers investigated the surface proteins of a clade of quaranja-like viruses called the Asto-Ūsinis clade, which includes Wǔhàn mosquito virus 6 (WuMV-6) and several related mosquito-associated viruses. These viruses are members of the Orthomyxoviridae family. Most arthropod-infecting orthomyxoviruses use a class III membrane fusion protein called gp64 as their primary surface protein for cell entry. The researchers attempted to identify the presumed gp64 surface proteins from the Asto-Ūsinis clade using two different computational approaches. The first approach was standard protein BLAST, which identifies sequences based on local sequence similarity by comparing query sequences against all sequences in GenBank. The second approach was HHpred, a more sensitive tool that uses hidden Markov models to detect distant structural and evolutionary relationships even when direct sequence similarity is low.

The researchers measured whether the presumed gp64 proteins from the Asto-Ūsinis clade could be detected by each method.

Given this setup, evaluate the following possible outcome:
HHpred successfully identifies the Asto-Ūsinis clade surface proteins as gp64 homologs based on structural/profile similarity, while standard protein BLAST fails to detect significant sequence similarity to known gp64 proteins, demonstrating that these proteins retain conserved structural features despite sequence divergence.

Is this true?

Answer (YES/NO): YES